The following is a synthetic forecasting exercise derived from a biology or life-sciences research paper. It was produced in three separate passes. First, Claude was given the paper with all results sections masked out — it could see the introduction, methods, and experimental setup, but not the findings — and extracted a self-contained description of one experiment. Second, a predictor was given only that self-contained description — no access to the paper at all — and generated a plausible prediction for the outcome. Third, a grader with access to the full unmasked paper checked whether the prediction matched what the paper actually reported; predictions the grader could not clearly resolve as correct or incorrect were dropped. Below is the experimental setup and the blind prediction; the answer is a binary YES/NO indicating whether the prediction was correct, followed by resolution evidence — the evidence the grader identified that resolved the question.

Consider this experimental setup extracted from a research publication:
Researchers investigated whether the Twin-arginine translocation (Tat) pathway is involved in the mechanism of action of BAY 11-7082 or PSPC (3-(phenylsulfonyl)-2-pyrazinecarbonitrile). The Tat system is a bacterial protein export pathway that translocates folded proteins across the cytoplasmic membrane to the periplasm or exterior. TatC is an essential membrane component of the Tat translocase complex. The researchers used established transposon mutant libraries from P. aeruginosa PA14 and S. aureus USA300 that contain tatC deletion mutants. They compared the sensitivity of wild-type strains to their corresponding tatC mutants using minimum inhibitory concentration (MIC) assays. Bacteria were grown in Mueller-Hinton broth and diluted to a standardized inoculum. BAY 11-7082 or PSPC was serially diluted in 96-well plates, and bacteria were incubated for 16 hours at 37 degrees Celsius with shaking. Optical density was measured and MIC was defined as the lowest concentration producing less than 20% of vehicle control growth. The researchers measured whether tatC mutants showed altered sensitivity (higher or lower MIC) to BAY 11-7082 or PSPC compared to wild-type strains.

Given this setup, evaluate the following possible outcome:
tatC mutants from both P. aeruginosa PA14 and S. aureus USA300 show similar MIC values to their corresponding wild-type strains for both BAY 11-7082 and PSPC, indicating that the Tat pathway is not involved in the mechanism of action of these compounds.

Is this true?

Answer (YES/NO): NO